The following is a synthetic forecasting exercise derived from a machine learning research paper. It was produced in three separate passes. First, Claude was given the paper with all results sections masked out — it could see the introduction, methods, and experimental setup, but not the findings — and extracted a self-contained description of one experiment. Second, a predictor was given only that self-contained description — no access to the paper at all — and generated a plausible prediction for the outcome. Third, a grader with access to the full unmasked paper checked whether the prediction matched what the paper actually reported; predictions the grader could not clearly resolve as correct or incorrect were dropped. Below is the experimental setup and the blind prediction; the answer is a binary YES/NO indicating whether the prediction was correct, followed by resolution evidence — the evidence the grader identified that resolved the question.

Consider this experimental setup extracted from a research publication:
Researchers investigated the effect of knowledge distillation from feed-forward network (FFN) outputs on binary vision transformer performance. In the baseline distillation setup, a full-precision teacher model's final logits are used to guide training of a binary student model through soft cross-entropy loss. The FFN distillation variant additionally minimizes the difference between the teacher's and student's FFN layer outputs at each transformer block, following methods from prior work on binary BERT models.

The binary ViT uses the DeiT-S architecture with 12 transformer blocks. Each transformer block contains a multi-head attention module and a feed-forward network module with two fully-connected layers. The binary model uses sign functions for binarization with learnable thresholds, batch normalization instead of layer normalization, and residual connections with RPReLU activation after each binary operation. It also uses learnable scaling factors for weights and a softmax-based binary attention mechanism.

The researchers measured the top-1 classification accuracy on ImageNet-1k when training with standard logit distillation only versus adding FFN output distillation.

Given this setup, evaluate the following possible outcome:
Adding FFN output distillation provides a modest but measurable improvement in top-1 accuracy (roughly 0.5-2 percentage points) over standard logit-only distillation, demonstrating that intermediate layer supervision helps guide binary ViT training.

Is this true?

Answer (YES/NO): NO